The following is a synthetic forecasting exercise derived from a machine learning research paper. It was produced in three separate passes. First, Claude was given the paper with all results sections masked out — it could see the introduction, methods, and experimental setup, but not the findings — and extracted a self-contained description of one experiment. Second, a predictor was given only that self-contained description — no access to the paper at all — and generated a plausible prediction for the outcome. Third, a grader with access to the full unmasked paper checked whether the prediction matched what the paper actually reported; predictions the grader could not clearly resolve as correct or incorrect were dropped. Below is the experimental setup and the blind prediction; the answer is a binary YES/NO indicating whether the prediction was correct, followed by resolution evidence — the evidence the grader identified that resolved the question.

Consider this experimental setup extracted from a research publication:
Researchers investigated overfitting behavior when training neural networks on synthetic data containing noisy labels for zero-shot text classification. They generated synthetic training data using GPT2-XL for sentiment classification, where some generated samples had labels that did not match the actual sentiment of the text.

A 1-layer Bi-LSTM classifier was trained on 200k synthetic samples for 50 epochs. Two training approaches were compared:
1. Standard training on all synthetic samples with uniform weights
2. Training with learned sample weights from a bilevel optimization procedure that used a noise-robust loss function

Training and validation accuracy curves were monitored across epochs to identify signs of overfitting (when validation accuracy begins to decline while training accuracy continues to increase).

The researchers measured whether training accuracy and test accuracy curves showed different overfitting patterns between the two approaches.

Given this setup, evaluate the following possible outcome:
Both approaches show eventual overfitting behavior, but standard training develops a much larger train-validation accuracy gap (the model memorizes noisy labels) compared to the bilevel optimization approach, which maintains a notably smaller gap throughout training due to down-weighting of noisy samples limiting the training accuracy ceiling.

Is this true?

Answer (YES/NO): NO